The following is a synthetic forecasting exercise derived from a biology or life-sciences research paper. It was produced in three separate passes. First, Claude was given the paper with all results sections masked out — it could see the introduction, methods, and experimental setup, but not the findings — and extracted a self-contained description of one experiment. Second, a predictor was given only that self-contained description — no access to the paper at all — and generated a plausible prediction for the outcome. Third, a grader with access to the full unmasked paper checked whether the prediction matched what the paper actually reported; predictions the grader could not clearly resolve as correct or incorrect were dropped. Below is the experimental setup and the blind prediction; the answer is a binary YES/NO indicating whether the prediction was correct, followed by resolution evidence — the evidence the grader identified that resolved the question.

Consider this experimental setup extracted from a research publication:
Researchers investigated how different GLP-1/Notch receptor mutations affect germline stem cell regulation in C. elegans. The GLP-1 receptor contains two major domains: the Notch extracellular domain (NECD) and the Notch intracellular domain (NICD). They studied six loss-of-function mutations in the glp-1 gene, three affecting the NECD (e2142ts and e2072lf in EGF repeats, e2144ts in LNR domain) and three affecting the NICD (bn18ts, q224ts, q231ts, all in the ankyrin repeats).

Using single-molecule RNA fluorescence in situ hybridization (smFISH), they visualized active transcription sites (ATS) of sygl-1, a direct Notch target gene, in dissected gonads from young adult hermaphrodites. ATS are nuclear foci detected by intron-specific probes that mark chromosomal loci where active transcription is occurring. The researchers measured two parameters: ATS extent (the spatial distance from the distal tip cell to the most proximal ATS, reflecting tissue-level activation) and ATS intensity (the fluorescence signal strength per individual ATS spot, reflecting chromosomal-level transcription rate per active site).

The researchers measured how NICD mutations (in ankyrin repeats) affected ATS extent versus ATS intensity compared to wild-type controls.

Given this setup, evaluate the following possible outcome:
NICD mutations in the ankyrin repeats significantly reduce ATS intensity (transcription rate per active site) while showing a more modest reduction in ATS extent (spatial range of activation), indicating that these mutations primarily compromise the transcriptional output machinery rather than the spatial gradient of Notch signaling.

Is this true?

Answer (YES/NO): NO